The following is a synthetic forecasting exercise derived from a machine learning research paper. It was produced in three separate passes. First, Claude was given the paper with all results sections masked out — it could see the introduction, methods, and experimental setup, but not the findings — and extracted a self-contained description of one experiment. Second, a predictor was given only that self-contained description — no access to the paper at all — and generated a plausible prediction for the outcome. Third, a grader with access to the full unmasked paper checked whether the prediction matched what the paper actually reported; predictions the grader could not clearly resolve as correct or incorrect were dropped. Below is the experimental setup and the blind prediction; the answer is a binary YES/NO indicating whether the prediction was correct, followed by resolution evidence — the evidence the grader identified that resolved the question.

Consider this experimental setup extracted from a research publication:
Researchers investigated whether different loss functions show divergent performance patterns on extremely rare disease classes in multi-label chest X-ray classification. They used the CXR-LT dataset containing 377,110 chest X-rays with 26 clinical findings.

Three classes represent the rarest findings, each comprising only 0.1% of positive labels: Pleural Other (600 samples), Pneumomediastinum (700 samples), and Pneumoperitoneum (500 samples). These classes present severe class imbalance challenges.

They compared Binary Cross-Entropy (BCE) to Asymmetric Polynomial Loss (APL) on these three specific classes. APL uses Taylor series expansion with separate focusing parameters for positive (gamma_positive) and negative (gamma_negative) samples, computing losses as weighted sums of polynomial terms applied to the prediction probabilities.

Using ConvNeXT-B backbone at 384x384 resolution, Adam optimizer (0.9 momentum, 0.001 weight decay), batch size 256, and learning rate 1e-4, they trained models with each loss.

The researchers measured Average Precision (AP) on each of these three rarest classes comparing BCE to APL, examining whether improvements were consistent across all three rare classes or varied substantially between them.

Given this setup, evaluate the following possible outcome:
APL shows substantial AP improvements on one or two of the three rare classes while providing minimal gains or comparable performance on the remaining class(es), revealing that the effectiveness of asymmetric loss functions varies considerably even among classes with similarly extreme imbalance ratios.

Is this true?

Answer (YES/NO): YES